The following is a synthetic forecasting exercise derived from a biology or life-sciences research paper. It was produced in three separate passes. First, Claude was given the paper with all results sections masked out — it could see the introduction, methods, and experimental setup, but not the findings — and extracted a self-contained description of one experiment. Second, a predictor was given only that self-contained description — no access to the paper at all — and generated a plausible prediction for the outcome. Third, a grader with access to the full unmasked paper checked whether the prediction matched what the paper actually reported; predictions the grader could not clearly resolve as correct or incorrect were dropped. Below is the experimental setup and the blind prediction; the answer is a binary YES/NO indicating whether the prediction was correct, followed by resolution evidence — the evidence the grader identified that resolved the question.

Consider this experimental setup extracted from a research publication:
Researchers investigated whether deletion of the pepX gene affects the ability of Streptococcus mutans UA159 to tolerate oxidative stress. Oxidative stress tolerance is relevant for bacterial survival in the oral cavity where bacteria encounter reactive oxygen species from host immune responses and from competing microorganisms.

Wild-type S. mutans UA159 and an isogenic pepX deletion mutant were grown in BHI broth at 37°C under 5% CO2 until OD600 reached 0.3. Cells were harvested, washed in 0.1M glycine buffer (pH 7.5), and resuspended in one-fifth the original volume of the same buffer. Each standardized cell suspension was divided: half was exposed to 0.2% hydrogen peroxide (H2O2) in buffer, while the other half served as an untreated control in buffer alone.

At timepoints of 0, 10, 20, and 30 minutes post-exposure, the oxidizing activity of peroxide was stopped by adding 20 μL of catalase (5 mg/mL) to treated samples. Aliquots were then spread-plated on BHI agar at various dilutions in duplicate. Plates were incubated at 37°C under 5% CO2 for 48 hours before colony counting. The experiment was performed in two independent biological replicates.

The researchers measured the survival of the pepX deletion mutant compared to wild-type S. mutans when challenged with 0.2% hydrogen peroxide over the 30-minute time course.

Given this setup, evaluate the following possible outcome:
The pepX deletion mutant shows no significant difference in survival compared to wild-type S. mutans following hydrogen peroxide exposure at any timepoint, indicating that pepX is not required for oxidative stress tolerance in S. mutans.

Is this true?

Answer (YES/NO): YES